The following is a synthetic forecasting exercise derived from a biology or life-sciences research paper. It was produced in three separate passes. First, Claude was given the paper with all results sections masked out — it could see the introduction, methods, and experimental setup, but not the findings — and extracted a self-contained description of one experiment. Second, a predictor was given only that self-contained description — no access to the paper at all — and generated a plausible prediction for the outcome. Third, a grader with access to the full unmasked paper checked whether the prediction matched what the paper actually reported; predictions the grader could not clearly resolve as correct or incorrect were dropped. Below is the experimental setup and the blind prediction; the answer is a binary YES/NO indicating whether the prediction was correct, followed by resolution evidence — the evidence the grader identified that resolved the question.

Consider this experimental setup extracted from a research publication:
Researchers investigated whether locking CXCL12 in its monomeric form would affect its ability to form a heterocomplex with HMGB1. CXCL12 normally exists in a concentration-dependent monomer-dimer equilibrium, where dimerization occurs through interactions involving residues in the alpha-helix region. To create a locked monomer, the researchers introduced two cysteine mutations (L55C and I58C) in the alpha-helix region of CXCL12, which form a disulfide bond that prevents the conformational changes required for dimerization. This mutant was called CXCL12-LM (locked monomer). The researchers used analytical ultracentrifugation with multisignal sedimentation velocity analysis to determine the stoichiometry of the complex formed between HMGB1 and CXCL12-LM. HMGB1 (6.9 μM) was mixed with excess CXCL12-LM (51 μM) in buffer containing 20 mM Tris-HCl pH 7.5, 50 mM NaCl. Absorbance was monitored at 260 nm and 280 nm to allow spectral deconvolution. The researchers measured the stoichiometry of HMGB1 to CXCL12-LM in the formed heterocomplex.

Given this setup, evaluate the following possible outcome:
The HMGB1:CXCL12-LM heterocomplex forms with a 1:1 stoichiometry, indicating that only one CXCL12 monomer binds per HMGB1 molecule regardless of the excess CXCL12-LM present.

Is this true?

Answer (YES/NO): YES